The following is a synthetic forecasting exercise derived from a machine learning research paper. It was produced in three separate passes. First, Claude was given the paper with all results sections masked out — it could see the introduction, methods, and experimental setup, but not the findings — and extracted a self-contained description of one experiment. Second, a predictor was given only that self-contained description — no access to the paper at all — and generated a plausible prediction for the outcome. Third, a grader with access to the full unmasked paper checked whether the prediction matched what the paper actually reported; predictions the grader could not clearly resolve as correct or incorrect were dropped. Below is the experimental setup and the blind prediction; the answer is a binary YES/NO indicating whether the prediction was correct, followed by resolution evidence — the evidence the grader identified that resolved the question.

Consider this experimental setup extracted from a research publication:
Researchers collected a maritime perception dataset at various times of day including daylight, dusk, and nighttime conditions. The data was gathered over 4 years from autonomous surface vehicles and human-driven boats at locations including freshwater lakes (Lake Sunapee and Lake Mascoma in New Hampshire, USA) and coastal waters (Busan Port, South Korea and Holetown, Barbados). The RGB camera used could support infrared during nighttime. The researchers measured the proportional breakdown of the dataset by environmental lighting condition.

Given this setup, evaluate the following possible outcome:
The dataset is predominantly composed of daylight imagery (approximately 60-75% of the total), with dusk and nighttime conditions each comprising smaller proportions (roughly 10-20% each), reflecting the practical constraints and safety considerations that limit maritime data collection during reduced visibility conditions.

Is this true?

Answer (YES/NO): NO